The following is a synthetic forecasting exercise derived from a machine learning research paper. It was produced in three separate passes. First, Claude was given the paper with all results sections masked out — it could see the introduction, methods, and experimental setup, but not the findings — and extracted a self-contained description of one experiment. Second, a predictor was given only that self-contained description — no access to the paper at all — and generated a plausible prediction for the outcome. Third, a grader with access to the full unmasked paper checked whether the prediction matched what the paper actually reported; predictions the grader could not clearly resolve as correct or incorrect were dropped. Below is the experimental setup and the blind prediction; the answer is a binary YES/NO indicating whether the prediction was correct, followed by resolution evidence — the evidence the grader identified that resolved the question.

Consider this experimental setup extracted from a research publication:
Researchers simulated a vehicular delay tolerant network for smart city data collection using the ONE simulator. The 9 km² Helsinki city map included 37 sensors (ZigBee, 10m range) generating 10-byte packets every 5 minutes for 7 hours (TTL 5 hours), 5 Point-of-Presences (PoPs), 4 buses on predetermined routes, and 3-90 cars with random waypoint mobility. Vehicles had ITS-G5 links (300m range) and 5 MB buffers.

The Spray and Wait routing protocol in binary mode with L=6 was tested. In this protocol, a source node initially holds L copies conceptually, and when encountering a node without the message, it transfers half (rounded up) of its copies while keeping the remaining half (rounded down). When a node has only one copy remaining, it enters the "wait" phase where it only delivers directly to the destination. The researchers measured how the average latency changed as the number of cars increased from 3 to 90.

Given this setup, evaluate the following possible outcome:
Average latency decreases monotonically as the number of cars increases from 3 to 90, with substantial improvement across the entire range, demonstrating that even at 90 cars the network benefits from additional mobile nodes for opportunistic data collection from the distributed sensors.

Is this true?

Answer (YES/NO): NO